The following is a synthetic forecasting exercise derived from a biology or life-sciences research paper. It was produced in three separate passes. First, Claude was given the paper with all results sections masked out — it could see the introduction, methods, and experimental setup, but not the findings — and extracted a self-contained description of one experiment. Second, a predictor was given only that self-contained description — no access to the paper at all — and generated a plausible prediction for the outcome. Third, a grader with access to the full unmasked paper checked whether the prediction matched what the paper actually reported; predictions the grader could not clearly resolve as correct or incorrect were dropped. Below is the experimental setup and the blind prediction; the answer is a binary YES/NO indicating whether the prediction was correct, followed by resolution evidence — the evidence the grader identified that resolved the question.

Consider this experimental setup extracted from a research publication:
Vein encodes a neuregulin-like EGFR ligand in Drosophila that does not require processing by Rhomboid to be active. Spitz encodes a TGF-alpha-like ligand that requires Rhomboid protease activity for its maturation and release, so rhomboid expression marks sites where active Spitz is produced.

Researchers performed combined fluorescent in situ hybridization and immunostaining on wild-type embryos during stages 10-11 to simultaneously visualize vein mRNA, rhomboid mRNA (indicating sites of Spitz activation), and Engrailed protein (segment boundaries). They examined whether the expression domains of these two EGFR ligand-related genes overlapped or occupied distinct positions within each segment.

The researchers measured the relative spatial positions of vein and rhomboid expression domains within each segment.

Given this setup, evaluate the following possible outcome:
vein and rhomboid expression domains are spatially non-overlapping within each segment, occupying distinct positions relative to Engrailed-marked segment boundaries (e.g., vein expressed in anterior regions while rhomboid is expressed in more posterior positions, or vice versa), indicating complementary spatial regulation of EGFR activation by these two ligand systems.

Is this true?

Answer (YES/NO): NO